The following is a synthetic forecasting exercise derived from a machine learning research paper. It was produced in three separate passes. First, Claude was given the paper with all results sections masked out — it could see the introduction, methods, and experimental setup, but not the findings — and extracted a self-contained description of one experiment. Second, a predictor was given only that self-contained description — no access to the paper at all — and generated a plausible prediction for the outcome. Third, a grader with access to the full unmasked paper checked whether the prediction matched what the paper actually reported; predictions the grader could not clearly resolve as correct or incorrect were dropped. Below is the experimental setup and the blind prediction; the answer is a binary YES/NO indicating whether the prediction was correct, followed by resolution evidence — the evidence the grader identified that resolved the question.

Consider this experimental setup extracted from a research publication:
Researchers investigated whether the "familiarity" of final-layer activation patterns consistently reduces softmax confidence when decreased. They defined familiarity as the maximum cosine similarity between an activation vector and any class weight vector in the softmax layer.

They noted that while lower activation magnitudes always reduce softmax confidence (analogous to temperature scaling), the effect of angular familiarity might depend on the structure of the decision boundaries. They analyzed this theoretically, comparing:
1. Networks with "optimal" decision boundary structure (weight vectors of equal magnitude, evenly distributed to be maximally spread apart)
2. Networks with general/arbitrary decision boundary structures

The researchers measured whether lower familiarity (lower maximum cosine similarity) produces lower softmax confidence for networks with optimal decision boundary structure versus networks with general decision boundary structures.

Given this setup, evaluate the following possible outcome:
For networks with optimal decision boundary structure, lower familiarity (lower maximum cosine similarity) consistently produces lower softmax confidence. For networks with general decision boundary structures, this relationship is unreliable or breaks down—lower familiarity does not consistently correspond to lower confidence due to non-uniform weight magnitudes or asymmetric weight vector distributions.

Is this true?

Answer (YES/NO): YES